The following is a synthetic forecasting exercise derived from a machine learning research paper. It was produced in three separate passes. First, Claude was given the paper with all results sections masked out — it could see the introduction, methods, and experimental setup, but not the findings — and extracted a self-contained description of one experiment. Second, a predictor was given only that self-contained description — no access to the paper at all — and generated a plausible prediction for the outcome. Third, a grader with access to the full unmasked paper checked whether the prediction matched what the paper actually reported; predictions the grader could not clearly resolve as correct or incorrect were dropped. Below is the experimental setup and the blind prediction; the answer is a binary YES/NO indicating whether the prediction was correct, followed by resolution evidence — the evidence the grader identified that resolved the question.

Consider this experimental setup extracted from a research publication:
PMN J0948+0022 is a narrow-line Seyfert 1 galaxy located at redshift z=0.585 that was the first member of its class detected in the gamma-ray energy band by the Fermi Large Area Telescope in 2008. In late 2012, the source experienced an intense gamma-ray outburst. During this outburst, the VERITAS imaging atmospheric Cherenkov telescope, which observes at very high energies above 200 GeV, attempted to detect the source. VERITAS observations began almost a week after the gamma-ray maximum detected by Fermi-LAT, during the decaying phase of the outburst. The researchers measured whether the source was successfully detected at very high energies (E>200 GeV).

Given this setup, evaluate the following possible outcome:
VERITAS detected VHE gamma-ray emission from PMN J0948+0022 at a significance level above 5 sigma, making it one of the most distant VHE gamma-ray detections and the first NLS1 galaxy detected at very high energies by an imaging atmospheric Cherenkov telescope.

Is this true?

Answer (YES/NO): NO